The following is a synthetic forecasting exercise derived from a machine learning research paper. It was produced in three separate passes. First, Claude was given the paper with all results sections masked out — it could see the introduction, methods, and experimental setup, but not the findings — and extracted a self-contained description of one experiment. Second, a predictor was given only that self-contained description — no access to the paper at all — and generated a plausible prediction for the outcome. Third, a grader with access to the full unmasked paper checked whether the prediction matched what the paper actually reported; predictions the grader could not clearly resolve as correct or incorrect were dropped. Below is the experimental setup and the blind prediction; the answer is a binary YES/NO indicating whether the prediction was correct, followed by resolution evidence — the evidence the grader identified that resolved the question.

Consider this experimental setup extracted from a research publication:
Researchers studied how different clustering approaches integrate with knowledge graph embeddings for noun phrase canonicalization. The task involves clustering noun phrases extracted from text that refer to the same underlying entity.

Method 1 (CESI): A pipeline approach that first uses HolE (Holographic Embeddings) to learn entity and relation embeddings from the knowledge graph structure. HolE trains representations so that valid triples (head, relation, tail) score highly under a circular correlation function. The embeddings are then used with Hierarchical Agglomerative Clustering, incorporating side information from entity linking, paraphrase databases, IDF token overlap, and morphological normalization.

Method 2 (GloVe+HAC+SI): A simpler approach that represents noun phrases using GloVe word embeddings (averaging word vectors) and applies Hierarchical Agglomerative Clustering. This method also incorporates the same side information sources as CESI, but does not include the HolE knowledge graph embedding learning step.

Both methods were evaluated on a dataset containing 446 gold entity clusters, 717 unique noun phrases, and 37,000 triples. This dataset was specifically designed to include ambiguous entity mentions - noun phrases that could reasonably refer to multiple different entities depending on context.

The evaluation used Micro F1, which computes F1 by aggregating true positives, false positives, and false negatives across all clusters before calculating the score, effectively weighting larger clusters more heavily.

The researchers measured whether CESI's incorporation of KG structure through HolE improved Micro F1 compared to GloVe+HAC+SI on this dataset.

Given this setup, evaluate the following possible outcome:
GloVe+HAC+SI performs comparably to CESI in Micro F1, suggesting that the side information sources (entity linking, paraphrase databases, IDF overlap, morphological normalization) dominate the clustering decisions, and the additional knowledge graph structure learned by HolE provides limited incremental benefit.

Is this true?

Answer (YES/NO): NO